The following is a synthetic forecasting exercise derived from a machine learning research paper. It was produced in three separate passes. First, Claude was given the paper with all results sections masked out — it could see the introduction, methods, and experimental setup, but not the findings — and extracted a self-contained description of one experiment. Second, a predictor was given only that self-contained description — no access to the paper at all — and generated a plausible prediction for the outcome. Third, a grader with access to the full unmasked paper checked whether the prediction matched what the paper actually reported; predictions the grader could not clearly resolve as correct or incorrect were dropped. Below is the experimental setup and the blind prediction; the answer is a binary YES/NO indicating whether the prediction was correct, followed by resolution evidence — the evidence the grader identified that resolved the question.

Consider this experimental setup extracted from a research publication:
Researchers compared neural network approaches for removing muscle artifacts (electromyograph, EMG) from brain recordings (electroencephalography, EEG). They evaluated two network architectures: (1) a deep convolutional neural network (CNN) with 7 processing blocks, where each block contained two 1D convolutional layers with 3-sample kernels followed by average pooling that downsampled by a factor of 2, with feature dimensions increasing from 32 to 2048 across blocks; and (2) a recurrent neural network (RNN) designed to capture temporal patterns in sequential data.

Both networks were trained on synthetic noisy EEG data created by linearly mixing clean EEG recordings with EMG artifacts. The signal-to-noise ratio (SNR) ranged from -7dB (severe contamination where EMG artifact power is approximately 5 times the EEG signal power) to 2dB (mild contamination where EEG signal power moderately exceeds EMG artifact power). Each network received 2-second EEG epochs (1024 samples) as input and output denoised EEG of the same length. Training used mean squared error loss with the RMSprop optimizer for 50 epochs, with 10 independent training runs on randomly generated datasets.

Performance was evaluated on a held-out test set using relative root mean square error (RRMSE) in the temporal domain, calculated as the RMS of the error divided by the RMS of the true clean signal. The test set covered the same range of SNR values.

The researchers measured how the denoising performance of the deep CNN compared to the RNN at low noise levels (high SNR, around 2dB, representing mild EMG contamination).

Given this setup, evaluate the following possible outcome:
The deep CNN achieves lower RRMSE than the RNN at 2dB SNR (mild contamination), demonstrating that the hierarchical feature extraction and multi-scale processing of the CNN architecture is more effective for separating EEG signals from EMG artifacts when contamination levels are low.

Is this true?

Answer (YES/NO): NO